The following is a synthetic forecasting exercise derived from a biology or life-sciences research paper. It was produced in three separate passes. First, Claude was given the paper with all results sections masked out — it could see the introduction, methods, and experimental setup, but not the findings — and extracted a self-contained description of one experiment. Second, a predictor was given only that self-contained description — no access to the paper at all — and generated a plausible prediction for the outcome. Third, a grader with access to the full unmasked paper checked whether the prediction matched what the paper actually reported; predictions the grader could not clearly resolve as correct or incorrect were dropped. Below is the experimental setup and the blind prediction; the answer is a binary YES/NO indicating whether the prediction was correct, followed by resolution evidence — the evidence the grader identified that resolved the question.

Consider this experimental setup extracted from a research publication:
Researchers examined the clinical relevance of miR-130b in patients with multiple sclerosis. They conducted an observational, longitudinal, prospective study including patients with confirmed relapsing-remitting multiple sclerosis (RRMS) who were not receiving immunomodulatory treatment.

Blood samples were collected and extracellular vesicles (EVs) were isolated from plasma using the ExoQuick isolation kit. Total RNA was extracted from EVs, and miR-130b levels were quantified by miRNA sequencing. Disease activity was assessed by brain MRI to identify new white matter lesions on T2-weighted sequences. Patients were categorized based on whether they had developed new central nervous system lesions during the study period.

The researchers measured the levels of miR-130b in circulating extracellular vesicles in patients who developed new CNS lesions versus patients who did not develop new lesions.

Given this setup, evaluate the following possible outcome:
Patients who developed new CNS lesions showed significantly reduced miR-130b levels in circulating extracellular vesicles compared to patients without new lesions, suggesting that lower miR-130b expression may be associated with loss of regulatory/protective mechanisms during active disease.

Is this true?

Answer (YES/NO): NO